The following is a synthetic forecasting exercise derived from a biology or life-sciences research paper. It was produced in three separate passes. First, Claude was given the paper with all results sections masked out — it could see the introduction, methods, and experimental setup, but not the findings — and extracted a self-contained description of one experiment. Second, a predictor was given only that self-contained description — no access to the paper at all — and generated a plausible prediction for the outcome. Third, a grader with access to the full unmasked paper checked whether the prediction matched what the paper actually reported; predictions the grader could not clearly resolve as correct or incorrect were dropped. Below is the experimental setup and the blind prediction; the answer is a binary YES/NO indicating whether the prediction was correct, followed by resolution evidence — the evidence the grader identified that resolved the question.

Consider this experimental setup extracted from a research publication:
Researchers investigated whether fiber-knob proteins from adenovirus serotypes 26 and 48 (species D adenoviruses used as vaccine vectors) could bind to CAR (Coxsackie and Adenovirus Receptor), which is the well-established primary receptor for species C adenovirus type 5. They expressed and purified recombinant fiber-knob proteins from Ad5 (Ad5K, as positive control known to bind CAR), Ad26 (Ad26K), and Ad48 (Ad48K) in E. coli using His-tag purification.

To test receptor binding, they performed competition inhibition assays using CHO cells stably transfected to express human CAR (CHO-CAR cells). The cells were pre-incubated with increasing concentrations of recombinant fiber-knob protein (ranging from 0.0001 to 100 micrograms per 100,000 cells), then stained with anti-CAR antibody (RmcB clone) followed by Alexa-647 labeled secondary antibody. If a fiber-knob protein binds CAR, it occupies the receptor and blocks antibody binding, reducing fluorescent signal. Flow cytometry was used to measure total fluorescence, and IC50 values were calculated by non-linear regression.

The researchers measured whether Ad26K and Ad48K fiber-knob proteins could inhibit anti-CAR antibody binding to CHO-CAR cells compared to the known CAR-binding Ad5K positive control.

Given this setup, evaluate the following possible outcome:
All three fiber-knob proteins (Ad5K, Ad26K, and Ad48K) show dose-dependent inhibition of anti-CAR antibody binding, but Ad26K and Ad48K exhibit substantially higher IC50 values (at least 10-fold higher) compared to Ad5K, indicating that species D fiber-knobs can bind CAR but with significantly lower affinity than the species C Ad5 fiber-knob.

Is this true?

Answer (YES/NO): YES